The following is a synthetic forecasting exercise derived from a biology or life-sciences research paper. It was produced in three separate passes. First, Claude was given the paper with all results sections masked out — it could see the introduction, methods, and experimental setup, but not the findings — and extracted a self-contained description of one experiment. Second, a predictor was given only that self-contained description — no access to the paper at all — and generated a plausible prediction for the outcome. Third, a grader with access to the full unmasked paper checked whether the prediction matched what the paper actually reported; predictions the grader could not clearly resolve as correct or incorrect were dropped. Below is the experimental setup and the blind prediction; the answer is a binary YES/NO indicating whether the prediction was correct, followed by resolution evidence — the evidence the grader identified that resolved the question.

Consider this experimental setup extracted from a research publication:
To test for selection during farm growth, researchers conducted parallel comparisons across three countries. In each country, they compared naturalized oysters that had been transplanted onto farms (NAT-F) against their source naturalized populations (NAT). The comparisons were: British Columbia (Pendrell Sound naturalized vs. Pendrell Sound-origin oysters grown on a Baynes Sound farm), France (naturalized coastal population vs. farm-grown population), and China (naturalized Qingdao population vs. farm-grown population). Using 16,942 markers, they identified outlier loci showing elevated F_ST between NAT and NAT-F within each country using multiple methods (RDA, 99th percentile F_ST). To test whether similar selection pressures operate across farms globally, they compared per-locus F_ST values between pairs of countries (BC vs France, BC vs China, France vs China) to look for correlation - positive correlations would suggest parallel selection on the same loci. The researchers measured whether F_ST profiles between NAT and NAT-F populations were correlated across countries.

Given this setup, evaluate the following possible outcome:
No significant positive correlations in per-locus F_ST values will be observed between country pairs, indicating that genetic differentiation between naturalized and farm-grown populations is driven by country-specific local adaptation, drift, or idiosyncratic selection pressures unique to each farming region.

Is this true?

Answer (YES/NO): YES